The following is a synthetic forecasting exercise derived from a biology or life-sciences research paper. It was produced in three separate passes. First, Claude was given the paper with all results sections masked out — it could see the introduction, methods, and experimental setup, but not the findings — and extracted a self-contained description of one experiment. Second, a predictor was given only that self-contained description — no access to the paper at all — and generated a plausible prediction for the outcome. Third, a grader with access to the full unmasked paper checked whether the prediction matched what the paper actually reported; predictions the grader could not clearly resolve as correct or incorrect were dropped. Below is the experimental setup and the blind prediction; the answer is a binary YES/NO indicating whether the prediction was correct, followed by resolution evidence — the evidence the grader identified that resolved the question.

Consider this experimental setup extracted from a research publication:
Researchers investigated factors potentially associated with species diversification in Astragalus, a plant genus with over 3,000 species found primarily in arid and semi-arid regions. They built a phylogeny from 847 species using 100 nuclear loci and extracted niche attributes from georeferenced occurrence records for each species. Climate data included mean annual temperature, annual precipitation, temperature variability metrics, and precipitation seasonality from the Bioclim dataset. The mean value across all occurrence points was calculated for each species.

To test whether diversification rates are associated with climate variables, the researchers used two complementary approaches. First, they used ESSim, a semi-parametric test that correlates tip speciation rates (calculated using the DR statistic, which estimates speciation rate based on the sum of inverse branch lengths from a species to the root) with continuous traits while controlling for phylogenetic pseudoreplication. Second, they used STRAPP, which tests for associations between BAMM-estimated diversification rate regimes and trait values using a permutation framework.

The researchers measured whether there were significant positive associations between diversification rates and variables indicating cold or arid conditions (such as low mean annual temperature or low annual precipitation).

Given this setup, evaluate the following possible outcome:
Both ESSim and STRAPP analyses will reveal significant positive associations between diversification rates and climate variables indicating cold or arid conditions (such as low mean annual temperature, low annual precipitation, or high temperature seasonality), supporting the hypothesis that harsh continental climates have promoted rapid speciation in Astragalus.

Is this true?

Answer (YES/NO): NO